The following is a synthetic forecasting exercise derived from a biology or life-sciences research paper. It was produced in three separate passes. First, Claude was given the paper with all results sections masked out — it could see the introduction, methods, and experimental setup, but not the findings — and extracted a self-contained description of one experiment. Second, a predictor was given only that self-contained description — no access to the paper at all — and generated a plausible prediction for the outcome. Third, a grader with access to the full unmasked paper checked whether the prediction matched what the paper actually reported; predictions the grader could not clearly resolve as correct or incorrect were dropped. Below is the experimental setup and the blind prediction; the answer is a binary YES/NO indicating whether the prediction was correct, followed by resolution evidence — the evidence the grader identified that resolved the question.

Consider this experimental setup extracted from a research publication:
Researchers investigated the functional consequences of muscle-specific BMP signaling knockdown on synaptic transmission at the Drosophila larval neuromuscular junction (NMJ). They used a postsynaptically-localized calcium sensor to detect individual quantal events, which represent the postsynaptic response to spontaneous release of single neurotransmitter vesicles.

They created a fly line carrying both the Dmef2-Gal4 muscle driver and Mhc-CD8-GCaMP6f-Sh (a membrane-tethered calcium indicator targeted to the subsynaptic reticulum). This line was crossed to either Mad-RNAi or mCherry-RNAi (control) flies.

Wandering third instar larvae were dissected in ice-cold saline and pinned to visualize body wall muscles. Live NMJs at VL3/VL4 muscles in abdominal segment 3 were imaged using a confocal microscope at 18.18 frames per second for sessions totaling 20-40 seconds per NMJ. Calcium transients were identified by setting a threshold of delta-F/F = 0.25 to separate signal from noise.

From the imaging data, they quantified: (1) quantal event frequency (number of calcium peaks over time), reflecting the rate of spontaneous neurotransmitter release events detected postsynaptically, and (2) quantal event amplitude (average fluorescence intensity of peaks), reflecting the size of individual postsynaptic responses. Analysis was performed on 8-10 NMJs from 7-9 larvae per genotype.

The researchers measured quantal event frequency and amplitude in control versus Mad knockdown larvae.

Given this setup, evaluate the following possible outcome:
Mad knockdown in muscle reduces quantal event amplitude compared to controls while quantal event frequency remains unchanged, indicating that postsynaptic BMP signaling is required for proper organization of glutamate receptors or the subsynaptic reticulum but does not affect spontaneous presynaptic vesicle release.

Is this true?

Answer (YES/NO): NO